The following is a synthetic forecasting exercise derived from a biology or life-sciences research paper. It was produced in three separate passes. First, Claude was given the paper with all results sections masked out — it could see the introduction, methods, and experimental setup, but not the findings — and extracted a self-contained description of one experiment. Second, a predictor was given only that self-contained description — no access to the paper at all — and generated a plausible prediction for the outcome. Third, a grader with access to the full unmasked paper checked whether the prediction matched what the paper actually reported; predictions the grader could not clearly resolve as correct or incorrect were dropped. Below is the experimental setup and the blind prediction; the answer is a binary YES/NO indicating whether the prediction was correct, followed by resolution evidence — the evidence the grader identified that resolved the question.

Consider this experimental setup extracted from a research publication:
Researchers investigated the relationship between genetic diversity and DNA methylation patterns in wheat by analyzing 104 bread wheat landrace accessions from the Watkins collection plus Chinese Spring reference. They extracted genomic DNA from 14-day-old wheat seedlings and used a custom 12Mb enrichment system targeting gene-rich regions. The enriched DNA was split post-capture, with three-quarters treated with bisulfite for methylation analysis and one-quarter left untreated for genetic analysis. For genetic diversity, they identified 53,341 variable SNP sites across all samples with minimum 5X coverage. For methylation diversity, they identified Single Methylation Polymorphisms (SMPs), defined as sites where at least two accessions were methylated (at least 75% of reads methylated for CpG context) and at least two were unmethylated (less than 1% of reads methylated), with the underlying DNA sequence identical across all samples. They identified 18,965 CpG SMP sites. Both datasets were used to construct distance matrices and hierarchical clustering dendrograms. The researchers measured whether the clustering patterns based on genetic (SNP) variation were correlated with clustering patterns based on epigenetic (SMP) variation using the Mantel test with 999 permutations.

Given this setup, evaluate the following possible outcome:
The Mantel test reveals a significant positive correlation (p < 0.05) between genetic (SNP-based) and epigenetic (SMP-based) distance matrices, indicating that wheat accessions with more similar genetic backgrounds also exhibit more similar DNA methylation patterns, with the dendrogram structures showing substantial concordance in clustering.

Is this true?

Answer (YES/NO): NO